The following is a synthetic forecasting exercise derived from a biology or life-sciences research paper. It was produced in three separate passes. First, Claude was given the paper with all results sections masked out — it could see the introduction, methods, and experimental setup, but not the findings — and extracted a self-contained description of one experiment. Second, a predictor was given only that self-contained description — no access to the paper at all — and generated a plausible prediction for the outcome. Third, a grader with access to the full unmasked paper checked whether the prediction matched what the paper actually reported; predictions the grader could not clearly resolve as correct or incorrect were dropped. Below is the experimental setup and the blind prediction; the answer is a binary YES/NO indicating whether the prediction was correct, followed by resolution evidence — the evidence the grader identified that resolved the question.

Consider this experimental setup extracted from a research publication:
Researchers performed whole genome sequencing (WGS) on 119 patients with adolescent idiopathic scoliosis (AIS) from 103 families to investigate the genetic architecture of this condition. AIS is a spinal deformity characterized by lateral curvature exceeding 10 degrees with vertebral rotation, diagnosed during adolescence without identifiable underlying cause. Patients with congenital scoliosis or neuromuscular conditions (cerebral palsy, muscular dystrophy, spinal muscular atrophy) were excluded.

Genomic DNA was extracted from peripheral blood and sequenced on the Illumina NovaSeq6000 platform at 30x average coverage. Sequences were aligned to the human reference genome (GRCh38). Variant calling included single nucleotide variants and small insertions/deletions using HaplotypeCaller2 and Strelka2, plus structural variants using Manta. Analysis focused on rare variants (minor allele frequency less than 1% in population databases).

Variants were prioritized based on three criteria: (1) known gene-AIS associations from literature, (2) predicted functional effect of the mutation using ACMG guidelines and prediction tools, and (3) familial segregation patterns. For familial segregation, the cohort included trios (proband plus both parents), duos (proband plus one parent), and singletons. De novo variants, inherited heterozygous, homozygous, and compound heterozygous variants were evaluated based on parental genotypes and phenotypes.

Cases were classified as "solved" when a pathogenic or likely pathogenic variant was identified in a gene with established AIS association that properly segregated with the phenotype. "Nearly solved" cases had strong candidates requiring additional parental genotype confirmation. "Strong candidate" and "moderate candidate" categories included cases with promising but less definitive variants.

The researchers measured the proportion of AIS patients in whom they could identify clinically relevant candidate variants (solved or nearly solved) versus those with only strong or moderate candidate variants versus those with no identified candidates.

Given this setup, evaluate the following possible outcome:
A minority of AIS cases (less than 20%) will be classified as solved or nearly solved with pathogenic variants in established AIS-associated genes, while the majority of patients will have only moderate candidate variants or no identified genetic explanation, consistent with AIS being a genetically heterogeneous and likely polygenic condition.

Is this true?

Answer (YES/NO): YES